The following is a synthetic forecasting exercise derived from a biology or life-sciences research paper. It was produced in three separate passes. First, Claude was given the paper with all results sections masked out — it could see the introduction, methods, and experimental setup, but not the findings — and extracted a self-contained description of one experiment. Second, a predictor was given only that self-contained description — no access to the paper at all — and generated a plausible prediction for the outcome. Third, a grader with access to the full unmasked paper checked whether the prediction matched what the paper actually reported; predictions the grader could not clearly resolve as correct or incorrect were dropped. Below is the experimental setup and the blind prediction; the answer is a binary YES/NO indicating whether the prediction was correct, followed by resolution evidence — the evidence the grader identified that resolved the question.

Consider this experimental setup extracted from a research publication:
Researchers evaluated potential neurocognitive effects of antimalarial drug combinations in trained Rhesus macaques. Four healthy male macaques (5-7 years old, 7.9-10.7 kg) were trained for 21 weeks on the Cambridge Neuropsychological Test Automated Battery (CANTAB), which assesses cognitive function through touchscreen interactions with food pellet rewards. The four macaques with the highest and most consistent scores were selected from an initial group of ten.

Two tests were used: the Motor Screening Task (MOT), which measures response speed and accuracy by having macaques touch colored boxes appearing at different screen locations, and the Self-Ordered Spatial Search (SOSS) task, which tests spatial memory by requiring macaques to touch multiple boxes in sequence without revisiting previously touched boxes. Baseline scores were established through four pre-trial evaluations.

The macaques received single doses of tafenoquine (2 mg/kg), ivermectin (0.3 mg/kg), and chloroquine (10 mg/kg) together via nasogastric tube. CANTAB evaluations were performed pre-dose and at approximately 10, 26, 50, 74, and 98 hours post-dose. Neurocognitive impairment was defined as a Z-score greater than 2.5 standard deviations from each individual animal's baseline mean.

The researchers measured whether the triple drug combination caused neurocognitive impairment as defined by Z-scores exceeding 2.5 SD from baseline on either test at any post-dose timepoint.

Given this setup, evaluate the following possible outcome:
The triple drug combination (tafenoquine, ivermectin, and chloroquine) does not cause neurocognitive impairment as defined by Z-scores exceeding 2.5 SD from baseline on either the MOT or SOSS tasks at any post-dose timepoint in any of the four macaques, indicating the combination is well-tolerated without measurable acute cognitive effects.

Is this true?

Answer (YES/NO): NO